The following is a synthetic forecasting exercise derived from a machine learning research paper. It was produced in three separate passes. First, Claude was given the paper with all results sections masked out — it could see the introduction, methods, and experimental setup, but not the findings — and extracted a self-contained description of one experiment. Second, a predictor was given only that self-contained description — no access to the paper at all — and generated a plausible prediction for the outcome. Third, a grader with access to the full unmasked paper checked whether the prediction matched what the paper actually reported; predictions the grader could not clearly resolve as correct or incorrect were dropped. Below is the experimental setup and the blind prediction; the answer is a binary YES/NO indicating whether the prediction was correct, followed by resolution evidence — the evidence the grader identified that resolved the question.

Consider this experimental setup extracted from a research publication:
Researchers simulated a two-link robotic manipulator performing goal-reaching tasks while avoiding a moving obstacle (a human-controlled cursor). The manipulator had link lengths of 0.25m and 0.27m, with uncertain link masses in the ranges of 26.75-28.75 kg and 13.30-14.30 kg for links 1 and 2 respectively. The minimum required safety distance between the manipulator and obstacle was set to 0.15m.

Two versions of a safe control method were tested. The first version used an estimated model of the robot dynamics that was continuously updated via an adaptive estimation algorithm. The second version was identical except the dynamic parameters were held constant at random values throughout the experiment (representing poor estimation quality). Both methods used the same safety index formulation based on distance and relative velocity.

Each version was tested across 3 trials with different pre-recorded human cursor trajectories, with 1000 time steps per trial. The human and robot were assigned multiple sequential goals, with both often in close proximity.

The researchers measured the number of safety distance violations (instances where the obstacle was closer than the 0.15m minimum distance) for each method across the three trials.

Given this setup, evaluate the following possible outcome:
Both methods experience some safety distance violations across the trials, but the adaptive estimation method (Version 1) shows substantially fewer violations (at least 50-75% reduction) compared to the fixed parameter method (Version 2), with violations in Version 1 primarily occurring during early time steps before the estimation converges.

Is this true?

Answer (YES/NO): NO